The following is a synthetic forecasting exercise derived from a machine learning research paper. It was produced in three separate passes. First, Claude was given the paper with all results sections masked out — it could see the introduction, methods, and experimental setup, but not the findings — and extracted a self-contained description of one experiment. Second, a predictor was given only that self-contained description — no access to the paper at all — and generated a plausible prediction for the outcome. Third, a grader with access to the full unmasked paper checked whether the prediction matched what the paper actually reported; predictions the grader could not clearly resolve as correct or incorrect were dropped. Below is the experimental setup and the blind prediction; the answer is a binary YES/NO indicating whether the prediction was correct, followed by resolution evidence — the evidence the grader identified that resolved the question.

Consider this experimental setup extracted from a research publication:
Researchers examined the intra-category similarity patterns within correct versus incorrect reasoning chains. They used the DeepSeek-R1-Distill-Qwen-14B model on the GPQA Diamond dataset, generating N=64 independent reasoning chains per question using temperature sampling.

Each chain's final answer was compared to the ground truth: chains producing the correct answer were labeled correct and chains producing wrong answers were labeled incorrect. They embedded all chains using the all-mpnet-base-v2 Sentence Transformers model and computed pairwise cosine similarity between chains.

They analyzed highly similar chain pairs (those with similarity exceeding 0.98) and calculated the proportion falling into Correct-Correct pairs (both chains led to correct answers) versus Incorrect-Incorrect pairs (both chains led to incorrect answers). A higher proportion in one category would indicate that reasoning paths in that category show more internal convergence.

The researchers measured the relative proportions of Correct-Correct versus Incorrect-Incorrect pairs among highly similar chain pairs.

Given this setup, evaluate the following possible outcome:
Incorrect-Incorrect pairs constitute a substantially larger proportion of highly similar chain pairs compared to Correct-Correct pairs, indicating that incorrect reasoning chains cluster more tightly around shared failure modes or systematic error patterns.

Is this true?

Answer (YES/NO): YES